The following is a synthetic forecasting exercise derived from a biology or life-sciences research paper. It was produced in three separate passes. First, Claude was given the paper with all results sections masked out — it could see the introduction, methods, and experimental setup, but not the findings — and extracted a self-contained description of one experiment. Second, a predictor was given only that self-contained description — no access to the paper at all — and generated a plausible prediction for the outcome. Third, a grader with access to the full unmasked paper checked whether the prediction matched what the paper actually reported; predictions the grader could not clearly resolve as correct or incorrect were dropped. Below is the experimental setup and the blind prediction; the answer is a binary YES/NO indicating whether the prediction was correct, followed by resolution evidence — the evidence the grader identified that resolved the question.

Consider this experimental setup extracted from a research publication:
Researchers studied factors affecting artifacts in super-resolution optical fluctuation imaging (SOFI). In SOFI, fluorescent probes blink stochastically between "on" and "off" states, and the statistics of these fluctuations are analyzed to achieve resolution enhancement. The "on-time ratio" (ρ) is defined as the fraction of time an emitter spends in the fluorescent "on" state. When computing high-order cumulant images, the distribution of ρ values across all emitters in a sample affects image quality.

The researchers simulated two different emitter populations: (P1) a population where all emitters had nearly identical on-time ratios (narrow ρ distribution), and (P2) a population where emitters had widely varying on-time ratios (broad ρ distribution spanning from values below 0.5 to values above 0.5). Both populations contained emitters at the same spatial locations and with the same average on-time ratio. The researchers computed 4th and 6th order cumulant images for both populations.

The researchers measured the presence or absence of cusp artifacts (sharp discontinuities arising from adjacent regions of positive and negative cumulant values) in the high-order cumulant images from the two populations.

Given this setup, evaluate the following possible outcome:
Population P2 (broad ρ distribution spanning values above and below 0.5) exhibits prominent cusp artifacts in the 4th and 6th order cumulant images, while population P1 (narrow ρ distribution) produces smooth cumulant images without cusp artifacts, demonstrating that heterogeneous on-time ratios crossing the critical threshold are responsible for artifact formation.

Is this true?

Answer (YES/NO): YES